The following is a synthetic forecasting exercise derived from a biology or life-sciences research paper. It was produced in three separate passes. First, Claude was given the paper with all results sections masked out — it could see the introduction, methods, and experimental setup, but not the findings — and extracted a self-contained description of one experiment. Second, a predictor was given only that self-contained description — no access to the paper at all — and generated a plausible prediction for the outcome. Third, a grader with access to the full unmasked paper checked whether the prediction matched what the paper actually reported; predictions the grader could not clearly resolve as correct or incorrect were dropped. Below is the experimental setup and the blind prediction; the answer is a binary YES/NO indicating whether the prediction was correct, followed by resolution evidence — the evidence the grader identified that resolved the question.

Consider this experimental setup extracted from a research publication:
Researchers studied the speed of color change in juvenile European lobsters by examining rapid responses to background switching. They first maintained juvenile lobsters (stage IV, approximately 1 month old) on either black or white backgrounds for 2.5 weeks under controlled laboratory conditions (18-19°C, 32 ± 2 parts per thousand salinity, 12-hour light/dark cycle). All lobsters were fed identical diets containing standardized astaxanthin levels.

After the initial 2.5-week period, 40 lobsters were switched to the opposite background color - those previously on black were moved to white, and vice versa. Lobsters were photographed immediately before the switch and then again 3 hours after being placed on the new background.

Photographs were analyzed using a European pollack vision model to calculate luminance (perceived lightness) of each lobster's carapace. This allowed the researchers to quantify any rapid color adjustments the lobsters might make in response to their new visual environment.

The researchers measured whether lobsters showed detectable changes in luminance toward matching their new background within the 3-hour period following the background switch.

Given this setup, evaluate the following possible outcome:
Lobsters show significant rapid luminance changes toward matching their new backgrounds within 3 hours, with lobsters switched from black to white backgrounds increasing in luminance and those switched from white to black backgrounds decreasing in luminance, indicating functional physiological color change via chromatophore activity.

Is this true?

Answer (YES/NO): NO